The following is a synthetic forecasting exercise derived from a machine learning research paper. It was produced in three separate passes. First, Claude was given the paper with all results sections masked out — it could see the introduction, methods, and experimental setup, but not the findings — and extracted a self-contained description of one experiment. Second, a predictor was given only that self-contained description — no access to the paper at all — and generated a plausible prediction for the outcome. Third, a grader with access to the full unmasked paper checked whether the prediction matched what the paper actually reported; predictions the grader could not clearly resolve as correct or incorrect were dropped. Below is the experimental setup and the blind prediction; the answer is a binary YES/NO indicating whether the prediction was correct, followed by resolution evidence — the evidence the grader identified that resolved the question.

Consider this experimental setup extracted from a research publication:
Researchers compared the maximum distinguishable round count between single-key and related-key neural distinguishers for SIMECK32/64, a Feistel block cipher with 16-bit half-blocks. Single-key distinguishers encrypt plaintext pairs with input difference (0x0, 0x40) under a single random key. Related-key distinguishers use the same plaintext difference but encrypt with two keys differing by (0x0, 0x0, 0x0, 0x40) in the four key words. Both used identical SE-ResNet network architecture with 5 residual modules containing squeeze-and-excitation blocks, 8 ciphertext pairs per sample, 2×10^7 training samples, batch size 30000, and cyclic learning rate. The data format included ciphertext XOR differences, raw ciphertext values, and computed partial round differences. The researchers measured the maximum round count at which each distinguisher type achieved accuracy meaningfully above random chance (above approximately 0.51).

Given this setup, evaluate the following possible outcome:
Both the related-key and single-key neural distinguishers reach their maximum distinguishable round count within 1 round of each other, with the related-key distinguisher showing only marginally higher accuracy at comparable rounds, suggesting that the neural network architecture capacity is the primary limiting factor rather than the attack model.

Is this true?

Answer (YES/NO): NO